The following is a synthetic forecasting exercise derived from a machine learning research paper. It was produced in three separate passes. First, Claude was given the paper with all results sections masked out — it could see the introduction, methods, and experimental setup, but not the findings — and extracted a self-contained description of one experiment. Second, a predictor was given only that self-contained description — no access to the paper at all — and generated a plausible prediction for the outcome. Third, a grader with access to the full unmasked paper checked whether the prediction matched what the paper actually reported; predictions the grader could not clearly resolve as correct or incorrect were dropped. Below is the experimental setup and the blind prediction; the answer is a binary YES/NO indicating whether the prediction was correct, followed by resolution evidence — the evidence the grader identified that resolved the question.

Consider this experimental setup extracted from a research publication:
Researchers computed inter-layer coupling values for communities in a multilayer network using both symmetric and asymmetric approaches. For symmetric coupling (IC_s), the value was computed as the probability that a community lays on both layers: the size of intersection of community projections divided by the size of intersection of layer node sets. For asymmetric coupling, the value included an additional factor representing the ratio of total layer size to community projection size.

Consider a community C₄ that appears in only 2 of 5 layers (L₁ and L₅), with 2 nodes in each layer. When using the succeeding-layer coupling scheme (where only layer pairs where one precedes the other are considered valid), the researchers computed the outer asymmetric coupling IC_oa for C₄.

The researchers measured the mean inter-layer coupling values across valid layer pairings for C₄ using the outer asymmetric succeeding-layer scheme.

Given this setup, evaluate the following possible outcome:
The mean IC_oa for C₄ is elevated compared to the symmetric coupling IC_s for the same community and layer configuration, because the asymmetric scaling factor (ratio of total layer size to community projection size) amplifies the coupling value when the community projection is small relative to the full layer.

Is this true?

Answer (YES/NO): YES